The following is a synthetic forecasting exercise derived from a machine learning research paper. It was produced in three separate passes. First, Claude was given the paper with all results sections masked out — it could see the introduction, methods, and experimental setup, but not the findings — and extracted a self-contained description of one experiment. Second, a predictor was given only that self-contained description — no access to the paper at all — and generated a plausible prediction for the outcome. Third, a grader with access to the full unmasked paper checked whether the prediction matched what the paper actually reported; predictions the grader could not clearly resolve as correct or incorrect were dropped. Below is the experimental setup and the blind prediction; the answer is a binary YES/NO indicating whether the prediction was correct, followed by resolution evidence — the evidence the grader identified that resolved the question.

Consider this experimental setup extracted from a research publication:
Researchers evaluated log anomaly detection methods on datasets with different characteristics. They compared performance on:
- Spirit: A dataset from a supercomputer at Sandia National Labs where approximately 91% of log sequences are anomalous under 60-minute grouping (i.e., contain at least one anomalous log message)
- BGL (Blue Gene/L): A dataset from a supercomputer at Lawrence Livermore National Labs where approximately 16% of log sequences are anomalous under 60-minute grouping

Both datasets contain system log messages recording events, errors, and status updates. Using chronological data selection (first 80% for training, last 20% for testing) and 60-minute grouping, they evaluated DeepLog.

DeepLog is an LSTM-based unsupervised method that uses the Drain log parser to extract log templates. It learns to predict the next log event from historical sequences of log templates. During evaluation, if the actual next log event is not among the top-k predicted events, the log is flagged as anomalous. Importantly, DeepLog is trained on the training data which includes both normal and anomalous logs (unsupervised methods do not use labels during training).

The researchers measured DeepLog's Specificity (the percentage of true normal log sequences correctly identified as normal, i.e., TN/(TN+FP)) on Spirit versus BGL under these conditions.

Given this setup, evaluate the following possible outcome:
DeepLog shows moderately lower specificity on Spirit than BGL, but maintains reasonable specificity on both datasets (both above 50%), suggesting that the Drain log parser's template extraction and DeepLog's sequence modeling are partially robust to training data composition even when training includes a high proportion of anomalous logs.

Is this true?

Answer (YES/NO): NO